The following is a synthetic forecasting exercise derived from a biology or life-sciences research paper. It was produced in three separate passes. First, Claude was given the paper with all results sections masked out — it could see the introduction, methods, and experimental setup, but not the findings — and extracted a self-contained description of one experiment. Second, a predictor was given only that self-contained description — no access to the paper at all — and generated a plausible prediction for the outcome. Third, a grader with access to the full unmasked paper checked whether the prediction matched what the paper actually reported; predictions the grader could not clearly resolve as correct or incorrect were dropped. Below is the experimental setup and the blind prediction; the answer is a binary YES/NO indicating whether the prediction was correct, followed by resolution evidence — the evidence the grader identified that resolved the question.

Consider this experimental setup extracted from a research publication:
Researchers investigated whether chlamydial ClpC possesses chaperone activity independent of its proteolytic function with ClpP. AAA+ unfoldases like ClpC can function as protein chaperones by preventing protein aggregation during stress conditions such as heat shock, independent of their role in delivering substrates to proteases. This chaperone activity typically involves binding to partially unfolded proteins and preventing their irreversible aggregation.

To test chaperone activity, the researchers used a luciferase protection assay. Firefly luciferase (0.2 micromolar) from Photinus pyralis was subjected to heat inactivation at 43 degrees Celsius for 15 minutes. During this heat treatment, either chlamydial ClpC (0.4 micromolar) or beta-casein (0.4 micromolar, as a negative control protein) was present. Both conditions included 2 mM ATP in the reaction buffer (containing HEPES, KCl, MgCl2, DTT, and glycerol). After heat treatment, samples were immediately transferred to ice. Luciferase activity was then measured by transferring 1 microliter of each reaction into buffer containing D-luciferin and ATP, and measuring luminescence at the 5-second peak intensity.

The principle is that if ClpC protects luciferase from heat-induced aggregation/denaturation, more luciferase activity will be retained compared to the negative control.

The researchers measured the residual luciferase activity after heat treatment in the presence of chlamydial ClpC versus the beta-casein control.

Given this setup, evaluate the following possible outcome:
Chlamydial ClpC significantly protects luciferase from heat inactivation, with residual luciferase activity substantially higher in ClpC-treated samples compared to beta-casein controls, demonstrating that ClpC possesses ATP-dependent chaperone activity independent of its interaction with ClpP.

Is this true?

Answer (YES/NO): NO